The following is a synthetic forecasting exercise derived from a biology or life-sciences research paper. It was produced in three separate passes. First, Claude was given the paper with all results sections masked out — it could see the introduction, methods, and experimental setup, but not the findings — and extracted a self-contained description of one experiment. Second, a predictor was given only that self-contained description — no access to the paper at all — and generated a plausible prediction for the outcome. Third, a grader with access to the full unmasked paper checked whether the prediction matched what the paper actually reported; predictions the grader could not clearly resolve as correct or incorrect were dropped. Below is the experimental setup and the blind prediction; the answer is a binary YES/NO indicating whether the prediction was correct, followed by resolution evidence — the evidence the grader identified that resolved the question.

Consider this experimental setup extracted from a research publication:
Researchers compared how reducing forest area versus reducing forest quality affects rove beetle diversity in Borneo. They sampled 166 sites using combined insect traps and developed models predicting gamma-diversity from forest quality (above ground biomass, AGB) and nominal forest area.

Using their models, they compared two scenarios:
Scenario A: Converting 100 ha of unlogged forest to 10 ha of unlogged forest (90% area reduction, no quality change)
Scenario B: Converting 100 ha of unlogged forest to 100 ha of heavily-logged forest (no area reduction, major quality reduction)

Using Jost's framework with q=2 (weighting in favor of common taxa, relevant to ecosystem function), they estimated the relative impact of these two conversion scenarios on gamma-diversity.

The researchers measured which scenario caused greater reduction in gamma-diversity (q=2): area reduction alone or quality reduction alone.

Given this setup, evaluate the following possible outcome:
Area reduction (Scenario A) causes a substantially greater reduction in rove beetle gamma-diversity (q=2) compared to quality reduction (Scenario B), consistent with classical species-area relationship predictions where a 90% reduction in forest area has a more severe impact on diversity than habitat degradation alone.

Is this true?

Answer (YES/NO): NO